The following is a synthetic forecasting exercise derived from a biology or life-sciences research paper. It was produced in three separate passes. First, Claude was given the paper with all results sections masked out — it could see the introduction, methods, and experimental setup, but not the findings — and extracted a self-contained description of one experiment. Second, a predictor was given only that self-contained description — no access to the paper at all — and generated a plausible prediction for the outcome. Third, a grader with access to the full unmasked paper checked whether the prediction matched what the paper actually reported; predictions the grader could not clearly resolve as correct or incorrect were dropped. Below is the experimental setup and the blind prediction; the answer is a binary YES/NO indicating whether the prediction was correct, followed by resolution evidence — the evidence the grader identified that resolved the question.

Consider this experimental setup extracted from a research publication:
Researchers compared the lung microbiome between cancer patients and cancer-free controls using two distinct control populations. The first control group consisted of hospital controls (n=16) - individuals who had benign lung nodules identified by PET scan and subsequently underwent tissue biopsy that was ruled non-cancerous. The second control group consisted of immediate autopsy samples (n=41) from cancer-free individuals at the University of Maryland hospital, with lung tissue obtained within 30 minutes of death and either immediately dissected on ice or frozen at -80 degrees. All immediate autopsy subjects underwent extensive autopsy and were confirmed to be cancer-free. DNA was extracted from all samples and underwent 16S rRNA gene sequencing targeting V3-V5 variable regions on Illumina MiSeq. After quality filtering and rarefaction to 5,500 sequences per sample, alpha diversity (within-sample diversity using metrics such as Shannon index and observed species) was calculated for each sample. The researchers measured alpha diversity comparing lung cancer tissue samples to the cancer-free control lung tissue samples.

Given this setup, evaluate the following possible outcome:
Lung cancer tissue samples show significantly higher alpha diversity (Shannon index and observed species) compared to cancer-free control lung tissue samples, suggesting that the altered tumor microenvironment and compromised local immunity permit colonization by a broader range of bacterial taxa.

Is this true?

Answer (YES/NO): YES